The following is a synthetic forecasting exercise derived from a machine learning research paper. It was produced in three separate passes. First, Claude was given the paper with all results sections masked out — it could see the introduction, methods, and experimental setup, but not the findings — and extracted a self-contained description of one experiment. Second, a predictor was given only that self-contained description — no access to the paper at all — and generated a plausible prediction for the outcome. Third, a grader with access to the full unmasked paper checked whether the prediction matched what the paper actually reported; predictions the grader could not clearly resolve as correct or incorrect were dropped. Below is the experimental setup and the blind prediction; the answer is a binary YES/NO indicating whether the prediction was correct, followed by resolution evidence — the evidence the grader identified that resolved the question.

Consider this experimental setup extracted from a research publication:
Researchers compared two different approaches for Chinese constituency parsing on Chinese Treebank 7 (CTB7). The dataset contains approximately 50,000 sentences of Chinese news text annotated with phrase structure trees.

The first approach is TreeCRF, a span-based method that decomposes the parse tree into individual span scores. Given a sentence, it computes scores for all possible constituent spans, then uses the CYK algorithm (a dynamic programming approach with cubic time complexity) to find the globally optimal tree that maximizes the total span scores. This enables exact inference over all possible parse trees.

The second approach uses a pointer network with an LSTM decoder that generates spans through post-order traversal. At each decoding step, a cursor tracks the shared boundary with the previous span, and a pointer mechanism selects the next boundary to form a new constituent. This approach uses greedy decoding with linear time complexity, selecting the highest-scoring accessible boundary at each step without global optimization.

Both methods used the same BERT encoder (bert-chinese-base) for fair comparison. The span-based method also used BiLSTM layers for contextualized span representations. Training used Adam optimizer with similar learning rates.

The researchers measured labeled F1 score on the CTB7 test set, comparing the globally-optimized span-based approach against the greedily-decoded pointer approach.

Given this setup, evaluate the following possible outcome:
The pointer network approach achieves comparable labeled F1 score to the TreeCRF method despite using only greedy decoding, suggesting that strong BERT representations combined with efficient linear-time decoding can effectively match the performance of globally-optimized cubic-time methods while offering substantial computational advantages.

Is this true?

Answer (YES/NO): NO